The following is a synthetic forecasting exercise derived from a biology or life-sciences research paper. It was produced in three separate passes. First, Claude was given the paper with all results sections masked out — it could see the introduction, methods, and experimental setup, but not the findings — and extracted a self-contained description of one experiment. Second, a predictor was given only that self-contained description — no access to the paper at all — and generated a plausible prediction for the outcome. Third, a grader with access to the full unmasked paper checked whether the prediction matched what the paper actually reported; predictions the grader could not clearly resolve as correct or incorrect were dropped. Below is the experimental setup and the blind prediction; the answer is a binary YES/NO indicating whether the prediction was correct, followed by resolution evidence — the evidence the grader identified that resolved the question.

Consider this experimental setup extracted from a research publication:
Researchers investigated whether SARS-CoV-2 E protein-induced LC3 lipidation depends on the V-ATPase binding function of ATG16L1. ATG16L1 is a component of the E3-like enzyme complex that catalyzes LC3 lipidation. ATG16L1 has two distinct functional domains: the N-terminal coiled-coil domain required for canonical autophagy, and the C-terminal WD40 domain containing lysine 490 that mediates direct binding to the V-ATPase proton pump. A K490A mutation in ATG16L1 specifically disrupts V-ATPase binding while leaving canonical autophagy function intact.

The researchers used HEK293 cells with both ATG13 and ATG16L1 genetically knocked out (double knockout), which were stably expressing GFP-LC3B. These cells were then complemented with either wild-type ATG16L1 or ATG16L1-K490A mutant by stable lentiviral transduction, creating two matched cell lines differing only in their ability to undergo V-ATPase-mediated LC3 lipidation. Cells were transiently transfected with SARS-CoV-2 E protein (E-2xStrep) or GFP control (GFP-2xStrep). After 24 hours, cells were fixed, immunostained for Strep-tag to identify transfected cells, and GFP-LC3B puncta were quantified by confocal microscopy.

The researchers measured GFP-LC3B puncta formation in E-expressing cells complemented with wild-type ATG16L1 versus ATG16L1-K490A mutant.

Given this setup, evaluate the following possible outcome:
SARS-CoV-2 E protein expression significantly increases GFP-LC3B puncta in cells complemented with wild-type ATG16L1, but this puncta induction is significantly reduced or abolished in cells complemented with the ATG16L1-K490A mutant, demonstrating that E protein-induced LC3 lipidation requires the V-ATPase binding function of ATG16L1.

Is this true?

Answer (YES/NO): YES